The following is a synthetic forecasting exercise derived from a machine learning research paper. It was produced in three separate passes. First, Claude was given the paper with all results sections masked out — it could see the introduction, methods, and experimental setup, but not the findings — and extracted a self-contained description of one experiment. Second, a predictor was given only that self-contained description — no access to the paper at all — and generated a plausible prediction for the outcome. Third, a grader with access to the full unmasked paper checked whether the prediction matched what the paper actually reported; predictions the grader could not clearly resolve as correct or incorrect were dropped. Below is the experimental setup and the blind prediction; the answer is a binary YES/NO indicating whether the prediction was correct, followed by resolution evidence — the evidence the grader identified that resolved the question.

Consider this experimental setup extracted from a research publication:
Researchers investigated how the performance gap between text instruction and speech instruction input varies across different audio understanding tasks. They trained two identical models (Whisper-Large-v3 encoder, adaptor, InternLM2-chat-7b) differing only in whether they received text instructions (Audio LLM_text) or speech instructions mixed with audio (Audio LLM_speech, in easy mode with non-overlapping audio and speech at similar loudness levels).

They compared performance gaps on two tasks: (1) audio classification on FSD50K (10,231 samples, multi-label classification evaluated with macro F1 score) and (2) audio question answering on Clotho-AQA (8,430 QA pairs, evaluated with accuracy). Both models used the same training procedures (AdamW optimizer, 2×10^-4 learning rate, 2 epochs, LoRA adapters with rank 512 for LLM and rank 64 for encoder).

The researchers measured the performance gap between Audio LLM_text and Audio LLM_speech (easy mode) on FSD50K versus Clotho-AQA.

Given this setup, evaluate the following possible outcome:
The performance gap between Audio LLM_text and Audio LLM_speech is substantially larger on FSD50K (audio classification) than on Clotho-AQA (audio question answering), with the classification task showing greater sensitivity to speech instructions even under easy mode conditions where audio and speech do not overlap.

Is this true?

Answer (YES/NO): YES